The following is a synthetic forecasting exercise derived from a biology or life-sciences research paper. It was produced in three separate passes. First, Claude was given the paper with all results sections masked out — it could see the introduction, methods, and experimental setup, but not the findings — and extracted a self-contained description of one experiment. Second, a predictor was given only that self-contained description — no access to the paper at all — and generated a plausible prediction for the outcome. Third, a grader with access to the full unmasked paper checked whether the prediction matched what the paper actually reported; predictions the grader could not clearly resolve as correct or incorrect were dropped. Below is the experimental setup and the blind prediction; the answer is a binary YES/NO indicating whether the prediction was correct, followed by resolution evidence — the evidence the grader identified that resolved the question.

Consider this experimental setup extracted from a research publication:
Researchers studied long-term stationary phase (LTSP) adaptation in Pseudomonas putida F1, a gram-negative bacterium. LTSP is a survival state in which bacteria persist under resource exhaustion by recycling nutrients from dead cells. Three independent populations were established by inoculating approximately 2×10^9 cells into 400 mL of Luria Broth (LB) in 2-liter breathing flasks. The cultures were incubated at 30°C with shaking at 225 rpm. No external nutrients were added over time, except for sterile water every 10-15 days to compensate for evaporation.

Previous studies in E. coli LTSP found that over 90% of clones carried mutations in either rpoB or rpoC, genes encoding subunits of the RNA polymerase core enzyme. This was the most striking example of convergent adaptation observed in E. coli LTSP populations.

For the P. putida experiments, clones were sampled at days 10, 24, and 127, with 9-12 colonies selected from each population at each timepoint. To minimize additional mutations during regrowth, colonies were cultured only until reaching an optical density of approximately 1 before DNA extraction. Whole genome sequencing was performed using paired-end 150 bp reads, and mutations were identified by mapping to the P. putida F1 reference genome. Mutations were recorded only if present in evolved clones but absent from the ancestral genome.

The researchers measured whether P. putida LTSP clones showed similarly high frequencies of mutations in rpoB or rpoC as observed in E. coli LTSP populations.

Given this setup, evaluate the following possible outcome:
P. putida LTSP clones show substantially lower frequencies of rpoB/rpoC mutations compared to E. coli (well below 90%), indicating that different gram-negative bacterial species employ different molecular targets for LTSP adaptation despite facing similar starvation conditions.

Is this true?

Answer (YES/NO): YES